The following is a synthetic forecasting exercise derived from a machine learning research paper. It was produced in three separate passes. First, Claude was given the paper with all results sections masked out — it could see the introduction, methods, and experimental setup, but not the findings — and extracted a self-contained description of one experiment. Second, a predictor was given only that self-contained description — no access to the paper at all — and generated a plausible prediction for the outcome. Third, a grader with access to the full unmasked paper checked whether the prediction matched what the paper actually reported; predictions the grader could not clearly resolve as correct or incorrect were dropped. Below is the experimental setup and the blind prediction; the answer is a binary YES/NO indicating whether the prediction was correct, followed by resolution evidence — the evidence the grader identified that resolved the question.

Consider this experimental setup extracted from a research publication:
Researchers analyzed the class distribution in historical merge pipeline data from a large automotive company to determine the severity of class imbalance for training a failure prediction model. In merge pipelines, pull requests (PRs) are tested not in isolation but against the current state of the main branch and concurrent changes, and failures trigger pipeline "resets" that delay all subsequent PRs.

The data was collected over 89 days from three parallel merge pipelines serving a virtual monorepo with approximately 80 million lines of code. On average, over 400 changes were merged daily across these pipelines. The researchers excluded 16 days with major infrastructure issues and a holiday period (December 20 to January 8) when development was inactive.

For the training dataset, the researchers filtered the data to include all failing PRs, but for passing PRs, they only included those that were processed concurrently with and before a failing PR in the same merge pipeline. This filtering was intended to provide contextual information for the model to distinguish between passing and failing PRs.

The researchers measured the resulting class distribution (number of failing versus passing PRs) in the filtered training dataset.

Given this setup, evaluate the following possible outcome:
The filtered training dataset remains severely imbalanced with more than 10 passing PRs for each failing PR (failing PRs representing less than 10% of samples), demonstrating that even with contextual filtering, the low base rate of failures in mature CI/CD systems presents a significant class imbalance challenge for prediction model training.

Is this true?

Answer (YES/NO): NO